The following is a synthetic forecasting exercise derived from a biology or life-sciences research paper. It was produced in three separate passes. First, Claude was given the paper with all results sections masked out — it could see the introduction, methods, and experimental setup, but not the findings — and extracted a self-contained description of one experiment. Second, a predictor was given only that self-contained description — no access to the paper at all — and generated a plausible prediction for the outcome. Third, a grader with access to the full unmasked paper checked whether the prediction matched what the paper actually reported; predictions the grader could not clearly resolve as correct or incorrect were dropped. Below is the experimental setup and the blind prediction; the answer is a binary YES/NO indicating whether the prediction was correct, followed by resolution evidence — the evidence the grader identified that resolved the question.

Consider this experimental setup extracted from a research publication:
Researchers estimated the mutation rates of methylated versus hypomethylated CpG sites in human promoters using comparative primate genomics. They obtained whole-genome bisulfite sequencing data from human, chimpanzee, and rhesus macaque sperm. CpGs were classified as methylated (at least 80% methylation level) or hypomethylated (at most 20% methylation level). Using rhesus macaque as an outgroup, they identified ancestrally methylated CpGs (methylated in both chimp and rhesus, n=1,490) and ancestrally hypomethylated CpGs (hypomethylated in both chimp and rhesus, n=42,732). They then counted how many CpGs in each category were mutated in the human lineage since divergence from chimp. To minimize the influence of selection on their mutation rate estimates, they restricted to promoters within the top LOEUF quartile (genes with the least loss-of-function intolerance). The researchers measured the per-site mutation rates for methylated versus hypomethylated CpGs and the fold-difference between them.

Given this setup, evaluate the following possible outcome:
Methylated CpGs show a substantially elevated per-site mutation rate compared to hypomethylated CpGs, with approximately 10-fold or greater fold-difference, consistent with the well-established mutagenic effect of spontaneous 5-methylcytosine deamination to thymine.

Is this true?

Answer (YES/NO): NO